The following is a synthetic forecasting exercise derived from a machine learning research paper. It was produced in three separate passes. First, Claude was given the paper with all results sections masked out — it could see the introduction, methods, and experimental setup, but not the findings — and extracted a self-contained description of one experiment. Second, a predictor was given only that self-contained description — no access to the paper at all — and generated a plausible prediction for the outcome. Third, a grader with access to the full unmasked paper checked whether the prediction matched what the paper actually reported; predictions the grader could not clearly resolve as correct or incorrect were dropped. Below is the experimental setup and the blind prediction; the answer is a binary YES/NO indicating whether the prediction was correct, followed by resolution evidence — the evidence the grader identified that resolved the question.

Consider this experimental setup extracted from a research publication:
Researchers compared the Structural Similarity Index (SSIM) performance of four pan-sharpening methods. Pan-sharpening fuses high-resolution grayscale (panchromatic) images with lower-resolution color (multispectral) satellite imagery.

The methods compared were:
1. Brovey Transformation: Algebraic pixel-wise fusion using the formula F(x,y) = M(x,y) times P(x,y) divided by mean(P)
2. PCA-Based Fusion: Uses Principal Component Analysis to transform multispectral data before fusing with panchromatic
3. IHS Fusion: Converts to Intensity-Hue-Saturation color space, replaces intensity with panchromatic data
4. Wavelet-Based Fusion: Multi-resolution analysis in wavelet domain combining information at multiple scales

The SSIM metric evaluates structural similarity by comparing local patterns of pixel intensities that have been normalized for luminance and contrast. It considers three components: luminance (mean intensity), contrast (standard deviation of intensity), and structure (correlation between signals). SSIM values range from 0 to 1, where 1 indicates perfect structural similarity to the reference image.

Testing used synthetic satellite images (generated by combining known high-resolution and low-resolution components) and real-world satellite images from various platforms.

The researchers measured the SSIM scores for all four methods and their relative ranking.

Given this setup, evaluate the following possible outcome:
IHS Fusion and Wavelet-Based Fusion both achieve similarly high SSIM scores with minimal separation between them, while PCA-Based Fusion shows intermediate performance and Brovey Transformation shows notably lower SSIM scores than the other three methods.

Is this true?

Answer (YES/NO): NO